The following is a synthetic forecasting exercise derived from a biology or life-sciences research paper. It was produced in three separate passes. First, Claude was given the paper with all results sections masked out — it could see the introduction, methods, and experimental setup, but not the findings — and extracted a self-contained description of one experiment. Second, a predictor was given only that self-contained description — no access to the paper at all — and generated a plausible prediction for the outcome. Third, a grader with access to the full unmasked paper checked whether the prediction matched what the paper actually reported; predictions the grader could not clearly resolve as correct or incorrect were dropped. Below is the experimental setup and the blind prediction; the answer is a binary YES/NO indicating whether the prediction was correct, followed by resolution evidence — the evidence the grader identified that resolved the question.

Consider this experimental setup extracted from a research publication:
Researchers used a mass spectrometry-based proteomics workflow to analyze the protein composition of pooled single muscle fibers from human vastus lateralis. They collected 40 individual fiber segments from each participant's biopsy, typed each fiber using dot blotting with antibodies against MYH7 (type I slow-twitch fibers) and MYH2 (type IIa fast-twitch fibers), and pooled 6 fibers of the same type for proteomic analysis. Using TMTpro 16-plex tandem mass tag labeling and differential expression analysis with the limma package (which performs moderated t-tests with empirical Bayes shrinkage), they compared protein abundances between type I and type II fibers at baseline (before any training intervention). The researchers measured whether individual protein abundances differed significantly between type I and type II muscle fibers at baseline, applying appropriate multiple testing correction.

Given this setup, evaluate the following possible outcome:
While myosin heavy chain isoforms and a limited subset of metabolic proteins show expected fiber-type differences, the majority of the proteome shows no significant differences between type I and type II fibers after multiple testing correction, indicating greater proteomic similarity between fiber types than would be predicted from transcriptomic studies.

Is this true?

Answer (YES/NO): NO